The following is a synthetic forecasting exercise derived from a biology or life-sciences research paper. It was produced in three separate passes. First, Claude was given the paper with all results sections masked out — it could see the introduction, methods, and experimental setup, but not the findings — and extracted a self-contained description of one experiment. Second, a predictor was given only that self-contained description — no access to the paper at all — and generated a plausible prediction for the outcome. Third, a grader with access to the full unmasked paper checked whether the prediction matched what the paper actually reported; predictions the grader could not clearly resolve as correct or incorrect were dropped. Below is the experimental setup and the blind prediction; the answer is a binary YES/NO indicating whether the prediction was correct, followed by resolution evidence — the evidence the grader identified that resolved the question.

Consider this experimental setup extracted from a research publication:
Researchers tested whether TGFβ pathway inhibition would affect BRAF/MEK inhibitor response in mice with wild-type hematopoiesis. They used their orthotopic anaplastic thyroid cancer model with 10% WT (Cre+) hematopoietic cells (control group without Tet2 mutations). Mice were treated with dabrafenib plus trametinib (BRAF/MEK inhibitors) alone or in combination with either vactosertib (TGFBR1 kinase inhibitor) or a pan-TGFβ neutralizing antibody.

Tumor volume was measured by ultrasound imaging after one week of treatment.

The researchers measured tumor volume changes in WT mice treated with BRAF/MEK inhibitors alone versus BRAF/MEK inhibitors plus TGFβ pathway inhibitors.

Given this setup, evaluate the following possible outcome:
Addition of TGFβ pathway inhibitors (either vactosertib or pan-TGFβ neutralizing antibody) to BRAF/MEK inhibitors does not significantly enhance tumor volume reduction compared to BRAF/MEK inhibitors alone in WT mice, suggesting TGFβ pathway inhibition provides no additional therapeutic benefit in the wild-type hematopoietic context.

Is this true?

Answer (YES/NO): YES